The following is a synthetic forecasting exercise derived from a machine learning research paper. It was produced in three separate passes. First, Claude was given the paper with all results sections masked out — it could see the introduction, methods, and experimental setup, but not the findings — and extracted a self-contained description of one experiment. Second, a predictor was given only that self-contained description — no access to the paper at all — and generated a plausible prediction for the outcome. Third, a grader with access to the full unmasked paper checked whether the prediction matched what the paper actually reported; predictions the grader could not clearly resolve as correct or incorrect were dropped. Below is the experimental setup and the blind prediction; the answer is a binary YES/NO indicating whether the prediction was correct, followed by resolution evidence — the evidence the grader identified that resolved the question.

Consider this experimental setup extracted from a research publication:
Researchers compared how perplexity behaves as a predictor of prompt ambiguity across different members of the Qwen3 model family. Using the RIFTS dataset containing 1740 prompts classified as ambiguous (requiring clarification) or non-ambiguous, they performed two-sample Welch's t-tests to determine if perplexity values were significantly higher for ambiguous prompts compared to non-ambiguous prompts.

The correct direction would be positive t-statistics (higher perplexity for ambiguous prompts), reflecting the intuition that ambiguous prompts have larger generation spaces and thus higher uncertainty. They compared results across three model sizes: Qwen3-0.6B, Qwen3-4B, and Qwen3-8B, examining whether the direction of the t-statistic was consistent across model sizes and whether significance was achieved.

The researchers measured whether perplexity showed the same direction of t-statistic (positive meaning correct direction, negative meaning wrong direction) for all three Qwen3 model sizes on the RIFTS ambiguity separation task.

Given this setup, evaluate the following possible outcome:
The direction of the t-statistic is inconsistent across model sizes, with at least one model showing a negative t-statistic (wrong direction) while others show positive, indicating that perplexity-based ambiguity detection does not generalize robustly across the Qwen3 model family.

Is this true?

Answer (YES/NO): NO